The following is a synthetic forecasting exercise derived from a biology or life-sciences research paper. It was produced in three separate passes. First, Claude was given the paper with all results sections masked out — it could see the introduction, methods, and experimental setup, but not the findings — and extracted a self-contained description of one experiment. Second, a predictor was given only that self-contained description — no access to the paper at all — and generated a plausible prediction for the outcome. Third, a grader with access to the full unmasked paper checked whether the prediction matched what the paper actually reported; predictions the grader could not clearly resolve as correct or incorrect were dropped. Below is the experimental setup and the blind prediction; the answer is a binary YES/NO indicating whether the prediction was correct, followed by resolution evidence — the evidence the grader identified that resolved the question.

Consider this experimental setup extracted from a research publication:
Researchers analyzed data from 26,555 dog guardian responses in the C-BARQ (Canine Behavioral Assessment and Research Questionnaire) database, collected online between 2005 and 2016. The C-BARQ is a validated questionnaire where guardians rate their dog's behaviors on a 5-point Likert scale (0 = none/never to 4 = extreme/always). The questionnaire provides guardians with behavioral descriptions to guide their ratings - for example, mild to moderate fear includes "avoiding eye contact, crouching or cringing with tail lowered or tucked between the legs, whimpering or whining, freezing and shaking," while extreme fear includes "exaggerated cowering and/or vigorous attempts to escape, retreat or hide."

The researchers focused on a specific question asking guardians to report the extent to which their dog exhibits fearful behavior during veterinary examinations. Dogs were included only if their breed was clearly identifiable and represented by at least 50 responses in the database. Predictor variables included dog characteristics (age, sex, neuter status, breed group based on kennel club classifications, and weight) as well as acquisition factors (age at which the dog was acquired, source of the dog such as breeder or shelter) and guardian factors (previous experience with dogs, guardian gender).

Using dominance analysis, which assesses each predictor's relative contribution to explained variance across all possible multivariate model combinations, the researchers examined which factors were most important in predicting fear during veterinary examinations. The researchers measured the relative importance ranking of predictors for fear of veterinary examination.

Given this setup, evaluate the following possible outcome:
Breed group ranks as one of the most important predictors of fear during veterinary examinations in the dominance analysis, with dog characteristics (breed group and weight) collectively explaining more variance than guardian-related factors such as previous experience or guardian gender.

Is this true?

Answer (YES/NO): YES